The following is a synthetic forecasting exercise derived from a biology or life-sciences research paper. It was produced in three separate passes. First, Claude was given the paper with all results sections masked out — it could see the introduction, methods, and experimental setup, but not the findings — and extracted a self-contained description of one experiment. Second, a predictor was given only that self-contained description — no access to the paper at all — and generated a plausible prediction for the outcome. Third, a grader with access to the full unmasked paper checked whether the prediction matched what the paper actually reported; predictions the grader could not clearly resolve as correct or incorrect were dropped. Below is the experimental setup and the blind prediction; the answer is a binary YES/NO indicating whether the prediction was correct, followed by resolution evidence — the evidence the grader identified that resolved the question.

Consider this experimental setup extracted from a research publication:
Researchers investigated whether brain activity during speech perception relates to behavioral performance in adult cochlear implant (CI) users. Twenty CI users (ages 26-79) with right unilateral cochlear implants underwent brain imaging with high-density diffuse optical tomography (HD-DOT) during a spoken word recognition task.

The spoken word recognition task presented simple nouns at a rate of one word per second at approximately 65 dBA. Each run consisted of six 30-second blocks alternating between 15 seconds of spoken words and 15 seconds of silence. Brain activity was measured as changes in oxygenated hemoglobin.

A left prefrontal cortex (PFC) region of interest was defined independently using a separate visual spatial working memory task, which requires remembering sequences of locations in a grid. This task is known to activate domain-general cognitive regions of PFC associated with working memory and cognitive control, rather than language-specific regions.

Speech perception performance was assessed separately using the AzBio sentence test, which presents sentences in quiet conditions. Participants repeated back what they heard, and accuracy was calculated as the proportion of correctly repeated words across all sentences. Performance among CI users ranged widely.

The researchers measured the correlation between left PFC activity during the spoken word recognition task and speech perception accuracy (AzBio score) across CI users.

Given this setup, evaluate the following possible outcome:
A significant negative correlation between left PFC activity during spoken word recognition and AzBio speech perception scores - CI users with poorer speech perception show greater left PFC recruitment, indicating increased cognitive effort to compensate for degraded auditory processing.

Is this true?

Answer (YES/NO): NO